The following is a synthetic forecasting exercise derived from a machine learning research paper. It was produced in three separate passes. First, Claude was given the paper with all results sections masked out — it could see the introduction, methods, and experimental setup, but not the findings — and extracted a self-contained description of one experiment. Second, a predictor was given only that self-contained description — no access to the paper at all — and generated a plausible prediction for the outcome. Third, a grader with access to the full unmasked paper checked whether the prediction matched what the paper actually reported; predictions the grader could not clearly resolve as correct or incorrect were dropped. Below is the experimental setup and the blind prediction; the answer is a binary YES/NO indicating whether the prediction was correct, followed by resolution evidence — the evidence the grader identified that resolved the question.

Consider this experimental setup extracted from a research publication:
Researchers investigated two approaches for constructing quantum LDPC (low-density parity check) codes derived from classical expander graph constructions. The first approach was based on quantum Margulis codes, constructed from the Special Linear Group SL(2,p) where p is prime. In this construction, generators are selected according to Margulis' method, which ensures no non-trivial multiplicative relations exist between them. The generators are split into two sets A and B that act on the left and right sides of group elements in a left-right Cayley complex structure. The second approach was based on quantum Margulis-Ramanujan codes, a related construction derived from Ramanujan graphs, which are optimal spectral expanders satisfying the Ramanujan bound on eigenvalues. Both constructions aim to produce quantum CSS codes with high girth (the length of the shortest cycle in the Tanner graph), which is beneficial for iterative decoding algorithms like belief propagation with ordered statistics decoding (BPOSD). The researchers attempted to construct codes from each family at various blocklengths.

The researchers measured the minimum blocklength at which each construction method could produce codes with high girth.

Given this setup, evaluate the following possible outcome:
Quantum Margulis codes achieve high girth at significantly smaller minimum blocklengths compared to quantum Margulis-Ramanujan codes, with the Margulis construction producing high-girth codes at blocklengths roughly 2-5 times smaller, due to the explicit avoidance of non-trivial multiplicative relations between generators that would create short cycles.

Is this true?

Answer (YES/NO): NO